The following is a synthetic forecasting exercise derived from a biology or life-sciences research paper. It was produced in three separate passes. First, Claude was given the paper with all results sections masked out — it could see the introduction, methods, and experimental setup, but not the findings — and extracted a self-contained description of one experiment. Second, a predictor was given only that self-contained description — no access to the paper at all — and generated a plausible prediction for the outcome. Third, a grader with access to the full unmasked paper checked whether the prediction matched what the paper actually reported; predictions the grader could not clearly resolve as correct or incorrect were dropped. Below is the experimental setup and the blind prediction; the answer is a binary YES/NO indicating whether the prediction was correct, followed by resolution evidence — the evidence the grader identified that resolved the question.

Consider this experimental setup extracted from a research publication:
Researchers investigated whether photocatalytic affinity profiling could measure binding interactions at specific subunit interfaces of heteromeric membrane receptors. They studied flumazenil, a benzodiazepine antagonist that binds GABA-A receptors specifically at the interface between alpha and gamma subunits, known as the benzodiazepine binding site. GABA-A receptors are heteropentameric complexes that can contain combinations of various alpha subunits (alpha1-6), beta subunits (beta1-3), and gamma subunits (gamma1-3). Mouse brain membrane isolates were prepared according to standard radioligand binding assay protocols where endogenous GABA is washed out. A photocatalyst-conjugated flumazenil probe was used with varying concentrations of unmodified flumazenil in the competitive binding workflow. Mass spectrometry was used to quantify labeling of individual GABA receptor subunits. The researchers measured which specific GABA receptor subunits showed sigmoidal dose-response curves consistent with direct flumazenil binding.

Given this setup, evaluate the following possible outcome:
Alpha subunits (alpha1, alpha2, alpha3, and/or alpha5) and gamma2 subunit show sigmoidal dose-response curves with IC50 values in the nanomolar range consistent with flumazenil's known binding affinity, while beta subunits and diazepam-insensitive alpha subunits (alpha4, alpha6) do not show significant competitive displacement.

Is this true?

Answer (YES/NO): NO